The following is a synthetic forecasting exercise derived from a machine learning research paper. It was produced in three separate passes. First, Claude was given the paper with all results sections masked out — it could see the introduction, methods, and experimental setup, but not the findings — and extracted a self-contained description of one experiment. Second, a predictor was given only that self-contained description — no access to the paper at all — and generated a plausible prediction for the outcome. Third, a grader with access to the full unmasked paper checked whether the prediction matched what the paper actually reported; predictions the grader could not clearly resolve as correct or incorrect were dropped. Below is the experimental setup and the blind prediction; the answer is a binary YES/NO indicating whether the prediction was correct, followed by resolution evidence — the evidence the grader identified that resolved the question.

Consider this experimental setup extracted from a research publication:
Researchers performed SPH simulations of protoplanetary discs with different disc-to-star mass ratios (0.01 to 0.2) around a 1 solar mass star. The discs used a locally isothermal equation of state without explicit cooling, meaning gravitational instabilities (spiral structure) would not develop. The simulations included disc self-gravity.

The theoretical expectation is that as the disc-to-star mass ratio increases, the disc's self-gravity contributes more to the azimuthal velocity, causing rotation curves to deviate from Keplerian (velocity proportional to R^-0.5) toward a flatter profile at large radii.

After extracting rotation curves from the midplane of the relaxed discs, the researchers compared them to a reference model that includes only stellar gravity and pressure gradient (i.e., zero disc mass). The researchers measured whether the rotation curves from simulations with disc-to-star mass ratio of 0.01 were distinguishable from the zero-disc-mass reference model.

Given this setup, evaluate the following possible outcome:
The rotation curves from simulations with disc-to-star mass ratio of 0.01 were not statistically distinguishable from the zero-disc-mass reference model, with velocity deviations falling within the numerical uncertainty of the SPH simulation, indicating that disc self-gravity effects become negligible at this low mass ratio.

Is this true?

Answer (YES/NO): YES